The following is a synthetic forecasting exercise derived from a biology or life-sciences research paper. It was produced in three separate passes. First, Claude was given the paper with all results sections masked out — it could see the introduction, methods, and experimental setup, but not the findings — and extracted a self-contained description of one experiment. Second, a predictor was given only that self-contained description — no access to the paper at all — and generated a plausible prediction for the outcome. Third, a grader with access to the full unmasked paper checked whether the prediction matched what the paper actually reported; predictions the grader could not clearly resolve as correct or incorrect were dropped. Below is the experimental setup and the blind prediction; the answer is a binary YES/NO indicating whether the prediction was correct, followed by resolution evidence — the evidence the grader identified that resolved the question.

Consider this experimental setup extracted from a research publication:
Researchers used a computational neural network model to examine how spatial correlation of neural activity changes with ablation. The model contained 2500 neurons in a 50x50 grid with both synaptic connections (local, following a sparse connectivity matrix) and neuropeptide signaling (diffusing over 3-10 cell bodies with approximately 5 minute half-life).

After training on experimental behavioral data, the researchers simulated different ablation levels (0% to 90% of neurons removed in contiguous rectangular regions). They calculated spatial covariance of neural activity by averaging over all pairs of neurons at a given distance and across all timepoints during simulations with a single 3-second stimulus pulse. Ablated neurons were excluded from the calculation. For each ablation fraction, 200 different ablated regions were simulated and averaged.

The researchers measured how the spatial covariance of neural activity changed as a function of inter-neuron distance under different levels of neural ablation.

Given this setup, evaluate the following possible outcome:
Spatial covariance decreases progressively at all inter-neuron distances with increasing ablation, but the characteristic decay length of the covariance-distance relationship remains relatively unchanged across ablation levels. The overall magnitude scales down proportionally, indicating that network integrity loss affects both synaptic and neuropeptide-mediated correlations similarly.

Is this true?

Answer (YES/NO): NO